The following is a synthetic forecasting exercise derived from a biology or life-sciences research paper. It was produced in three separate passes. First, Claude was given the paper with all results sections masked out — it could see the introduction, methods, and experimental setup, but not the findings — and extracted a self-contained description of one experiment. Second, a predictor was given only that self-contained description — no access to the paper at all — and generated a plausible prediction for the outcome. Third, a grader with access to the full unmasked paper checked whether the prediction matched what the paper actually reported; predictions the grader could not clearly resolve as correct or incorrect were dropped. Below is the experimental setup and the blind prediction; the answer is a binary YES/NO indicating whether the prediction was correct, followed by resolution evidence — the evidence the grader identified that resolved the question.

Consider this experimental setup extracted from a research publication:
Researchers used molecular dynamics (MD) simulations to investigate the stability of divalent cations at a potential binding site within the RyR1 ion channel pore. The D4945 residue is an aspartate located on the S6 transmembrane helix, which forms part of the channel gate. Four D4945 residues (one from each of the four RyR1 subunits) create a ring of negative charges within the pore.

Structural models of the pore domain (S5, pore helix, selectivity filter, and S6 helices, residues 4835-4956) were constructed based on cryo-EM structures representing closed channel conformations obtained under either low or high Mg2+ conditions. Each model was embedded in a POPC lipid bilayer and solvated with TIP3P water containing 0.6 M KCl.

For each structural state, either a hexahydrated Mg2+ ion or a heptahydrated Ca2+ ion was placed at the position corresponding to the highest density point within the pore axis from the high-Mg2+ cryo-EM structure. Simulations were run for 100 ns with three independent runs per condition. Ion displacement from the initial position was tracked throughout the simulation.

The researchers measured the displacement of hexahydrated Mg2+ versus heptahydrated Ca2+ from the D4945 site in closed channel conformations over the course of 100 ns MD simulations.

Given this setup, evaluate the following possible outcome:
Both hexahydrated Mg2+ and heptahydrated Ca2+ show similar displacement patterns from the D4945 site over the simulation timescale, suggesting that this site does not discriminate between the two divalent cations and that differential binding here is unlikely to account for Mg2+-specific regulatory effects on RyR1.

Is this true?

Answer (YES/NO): NO